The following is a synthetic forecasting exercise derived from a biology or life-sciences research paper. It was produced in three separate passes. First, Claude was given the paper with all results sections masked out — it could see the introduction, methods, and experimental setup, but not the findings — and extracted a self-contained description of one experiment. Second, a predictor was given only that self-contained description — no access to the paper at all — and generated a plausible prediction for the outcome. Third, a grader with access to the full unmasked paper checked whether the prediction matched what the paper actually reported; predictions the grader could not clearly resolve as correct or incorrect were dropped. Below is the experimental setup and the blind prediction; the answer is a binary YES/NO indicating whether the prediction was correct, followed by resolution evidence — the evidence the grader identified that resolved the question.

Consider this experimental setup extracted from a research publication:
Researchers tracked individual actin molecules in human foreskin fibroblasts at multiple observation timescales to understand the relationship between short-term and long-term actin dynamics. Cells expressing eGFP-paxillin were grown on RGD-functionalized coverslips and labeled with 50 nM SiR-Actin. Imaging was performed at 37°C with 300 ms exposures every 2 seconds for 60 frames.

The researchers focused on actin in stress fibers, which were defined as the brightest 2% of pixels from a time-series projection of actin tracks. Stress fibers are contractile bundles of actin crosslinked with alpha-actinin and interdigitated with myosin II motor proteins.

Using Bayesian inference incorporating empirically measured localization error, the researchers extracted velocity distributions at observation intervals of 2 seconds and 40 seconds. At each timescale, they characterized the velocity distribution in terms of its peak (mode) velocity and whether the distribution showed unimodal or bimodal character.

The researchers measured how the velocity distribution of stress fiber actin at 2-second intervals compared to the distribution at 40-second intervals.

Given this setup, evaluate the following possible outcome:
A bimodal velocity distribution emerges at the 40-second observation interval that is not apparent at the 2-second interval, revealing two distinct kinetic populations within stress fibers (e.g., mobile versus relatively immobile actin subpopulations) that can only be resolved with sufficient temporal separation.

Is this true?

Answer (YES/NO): NO